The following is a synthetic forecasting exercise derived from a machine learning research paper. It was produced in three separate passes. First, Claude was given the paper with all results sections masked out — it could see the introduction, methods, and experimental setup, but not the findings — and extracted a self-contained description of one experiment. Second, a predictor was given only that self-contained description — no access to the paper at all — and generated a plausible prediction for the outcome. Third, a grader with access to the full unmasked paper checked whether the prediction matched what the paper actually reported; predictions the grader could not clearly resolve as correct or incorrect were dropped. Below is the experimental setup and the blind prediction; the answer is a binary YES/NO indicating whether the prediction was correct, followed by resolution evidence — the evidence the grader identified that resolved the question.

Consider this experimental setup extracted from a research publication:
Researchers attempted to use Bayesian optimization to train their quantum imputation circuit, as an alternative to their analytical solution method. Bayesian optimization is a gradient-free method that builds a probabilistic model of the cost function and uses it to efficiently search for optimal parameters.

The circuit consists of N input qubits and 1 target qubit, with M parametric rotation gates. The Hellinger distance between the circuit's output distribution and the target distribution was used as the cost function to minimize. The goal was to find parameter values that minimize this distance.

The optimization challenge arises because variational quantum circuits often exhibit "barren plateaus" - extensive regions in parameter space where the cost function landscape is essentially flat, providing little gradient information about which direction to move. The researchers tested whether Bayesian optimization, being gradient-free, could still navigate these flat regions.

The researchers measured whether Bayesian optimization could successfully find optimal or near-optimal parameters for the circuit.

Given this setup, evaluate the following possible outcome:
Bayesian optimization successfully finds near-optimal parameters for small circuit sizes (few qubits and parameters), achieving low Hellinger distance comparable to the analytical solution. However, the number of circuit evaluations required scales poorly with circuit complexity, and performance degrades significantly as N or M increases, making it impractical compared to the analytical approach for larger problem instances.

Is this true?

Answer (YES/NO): NO